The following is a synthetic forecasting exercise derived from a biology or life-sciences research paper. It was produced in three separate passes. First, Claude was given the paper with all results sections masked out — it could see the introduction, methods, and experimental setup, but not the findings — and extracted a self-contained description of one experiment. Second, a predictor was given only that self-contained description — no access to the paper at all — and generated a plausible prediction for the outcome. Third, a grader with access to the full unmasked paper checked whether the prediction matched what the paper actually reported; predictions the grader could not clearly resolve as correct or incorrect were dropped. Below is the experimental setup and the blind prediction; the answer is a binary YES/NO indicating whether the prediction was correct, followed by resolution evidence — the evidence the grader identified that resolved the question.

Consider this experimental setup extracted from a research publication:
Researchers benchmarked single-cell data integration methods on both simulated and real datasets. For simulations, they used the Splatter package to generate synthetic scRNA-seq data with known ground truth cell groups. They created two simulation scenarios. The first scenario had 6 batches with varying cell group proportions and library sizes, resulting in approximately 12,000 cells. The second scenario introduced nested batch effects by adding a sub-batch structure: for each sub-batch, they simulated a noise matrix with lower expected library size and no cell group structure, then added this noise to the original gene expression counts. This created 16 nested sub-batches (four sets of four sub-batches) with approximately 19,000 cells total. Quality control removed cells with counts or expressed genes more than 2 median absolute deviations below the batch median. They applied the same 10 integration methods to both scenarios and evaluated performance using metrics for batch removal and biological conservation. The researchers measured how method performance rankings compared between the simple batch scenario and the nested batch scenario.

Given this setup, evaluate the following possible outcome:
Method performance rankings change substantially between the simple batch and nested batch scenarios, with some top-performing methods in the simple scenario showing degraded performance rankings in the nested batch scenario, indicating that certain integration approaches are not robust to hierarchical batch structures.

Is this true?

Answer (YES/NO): NO